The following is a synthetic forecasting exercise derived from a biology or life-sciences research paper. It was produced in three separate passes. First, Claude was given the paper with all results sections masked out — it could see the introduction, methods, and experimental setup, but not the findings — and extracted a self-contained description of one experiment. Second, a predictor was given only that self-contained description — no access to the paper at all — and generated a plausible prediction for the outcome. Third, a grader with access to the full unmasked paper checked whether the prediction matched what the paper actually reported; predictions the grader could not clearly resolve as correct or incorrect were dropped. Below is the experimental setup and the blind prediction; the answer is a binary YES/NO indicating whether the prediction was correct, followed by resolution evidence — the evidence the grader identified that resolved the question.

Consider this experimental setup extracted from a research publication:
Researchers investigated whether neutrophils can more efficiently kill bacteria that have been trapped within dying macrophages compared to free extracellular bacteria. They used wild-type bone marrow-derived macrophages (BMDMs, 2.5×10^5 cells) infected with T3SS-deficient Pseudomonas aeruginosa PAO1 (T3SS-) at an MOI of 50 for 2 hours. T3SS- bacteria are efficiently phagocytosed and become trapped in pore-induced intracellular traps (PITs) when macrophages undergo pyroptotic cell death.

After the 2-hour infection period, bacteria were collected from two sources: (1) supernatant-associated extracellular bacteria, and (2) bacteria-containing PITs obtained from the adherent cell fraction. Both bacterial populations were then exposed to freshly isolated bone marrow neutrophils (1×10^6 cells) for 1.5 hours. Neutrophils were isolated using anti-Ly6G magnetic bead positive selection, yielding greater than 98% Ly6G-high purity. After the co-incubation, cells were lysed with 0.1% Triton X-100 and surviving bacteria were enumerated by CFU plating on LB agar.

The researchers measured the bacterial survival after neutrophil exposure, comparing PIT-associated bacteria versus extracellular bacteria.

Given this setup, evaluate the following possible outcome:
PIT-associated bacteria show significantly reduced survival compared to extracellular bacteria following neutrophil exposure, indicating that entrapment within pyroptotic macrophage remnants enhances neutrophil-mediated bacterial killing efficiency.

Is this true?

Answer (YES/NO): YES